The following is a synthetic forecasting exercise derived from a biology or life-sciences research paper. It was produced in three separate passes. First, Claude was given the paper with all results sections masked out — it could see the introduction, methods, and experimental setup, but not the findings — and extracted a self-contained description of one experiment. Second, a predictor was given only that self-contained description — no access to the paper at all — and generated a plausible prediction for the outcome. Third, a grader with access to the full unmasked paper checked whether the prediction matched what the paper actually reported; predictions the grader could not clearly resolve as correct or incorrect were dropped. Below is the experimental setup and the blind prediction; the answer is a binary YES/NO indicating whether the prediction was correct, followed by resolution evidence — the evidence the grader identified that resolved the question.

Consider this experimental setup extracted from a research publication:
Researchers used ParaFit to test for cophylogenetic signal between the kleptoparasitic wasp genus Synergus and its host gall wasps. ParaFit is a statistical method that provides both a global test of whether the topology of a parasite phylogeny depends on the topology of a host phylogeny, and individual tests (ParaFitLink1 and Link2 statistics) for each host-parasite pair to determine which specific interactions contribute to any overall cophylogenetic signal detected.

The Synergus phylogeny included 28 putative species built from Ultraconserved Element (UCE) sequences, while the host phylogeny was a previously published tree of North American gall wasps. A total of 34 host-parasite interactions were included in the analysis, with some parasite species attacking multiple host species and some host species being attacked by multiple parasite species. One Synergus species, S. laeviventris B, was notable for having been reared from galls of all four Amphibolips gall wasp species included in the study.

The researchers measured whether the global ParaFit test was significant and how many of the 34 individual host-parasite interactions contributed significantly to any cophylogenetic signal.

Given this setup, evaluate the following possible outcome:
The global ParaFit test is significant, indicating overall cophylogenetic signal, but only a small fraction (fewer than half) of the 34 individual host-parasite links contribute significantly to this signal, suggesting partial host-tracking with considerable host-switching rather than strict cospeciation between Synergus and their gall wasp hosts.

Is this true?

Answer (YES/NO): YES